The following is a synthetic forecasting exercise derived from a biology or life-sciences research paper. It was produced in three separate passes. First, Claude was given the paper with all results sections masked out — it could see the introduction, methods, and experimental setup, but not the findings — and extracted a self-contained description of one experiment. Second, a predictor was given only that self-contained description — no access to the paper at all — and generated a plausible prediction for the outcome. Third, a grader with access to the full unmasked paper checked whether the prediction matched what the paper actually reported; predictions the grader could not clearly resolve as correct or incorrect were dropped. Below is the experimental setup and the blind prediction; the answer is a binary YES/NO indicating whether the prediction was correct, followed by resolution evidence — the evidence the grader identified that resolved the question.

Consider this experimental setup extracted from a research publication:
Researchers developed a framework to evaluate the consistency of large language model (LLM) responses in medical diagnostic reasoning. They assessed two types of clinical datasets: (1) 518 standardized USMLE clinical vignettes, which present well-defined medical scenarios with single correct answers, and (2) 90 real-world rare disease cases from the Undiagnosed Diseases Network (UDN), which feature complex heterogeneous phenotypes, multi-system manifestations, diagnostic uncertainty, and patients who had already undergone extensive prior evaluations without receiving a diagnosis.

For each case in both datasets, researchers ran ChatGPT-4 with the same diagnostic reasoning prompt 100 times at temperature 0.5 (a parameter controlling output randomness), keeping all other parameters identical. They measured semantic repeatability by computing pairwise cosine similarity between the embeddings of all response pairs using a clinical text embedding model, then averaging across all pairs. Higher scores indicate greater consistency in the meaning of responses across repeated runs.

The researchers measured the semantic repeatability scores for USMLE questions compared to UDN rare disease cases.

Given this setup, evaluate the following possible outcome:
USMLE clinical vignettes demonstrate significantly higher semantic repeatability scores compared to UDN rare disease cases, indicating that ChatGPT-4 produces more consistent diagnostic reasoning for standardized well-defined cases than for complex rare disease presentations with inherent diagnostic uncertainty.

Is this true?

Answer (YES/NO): NO